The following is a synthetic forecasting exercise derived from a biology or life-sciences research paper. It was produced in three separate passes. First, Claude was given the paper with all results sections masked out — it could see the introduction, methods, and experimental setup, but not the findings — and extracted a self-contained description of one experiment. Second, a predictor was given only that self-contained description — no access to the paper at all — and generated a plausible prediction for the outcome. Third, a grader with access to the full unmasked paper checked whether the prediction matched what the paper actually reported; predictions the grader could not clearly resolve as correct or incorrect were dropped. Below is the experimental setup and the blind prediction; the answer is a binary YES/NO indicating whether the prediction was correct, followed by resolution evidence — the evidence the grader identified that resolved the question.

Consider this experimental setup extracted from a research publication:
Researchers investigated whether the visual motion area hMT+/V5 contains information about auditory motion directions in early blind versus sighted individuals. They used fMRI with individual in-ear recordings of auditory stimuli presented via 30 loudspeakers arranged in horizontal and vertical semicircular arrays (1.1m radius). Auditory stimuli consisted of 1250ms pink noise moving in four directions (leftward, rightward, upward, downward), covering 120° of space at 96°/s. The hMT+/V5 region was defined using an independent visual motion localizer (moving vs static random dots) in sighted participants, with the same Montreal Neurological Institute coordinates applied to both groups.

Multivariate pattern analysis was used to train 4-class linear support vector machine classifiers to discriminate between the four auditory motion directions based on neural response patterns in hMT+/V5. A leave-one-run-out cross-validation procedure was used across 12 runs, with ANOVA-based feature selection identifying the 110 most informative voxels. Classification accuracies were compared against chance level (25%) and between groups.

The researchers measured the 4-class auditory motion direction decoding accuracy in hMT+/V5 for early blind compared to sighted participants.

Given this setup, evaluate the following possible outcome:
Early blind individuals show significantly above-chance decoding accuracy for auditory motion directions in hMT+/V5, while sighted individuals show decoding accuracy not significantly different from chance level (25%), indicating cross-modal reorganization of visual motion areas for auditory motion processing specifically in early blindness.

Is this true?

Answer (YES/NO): NO